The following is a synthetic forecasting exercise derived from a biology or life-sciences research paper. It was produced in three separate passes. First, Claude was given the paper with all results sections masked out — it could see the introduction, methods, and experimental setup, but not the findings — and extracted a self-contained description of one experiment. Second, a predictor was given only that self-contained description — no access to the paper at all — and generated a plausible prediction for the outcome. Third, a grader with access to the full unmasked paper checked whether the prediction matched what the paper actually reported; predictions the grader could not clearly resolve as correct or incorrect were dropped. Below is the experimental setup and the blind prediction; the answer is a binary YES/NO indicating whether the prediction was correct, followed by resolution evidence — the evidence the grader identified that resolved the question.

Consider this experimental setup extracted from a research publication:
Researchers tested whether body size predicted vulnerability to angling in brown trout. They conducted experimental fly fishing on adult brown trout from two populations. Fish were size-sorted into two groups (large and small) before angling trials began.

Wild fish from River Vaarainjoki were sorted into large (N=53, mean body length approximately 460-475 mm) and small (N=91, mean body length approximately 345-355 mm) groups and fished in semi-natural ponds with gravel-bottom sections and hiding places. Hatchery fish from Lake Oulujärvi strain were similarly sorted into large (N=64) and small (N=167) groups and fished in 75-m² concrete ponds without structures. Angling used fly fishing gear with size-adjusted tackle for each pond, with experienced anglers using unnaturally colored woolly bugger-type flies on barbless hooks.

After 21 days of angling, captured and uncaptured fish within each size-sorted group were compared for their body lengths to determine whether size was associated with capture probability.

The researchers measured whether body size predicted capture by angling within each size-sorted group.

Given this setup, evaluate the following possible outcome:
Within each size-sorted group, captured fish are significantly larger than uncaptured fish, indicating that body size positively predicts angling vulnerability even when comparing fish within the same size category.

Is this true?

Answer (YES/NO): NO